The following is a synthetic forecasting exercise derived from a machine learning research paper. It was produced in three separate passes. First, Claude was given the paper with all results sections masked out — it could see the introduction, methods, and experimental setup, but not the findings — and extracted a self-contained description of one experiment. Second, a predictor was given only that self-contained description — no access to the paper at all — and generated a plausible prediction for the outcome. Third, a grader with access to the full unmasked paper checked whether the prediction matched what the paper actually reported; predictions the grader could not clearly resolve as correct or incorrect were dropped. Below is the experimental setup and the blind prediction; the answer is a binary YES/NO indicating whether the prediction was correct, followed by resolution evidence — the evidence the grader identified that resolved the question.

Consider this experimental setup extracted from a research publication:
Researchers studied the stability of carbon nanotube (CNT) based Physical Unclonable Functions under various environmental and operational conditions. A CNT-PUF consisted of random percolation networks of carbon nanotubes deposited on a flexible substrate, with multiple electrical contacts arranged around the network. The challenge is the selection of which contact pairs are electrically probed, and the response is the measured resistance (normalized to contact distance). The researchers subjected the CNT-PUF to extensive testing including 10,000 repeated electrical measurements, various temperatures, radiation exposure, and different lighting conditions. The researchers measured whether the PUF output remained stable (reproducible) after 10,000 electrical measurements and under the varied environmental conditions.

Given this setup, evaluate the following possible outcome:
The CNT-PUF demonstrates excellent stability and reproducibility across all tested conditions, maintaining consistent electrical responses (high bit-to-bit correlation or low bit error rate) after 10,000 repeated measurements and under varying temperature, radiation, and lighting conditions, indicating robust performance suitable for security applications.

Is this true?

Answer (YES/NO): YES